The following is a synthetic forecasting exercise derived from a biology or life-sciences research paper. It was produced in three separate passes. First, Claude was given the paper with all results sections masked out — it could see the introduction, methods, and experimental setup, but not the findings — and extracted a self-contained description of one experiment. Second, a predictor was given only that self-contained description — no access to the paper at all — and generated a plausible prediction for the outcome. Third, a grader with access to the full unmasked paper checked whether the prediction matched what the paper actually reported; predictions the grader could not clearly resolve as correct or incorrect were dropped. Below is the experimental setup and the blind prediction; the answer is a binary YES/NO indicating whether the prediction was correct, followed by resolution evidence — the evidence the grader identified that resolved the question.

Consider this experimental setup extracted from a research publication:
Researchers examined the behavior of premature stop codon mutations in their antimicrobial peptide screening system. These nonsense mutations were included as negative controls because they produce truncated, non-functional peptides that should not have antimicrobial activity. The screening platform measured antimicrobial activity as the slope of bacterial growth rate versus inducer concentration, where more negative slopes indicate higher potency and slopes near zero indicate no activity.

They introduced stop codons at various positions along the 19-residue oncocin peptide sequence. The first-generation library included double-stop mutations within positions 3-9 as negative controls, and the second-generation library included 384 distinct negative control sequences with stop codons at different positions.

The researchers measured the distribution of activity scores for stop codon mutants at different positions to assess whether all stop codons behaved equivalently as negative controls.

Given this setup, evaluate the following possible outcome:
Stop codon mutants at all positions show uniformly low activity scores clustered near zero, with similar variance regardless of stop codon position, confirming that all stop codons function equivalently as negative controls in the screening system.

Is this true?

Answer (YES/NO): NO